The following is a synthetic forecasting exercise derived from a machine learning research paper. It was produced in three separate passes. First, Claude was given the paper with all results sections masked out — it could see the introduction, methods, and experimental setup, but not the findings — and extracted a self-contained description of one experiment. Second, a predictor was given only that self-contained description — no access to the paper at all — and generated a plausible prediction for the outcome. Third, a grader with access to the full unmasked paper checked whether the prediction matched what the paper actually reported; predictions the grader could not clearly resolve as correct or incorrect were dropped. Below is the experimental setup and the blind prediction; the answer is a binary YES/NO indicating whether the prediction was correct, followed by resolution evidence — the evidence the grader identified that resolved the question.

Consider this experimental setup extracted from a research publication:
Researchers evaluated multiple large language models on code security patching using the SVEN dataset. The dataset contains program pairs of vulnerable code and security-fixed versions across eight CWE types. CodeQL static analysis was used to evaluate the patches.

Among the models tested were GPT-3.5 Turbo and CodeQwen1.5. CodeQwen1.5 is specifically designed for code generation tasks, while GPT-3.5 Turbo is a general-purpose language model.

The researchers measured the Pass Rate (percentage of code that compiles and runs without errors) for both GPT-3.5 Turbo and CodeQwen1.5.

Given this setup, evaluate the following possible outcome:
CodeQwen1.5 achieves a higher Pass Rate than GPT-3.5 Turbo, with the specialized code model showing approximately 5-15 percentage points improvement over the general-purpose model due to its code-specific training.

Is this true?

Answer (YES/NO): NO